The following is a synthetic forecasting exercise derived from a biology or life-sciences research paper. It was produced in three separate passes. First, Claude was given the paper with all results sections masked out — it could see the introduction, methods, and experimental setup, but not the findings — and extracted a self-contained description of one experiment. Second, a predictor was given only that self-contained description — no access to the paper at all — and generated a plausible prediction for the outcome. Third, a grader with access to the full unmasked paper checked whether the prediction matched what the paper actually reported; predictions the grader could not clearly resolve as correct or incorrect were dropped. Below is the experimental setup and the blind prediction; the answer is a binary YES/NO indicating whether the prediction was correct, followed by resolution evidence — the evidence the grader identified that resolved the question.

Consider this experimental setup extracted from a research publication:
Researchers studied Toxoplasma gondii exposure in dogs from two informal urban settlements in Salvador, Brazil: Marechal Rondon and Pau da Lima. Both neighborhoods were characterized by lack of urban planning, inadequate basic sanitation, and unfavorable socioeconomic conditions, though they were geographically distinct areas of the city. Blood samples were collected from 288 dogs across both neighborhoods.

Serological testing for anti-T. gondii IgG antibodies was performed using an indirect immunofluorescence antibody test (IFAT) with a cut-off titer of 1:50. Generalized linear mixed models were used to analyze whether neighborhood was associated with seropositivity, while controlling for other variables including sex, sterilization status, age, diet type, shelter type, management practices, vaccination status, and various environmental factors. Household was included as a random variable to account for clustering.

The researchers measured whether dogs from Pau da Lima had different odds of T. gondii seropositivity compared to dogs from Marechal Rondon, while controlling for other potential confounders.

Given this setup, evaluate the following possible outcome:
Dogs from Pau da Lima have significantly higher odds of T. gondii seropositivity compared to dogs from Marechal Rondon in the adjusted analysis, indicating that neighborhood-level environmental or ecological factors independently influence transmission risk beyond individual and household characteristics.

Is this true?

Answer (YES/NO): YES